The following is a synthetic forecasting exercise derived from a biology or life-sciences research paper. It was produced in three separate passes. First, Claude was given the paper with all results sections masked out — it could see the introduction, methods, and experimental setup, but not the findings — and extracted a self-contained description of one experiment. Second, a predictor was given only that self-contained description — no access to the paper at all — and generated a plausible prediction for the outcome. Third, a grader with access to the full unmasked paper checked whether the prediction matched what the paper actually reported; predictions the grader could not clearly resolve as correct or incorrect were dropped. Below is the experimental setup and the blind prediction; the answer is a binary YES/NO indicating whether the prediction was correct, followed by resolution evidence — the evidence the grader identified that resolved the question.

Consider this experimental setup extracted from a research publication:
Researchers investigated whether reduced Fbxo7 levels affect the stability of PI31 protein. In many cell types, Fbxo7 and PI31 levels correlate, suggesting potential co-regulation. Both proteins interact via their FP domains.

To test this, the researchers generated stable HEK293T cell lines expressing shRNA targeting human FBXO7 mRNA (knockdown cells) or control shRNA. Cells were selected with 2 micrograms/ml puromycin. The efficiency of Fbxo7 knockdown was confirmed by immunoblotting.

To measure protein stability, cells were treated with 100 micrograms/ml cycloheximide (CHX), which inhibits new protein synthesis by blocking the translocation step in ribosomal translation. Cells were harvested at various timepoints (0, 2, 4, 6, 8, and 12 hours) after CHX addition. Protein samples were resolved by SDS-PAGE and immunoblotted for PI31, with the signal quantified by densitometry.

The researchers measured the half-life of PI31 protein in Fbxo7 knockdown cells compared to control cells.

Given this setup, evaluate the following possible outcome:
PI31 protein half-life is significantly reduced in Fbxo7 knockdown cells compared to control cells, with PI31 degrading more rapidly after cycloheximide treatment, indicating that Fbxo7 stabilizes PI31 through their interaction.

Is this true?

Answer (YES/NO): NO